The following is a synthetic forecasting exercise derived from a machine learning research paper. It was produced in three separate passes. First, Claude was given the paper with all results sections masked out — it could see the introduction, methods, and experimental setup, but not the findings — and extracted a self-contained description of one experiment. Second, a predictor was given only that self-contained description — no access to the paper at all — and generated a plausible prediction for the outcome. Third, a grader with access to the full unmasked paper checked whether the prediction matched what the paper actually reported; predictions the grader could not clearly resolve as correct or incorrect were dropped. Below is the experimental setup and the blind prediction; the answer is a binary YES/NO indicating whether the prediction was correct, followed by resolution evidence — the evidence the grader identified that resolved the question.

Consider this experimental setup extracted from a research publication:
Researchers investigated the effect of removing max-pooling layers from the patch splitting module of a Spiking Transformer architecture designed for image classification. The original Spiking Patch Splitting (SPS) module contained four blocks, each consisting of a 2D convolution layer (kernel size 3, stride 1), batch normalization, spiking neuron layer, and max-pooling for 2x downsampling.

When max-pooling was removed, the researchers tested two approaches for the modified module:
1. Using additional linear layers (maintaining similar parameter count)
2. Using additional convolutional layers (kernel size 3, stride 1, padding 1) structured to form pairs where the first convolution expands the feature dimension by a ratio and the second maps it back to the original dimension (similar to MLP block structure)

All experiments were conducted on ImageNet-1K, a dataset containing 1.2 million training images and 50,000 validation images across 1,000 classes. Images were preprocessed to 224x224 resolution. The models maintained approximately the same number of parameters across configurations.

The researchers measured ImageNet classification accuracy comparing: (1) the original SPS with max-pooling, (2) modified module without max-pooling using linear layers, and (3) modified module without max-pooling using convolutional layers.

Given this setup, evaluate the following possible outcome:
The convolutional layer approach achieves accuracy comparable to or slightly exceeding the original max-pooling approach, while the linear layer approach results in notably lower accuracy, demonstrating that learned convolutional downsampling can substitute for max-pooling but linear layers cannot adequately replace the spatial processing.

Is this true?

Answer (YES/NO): YES